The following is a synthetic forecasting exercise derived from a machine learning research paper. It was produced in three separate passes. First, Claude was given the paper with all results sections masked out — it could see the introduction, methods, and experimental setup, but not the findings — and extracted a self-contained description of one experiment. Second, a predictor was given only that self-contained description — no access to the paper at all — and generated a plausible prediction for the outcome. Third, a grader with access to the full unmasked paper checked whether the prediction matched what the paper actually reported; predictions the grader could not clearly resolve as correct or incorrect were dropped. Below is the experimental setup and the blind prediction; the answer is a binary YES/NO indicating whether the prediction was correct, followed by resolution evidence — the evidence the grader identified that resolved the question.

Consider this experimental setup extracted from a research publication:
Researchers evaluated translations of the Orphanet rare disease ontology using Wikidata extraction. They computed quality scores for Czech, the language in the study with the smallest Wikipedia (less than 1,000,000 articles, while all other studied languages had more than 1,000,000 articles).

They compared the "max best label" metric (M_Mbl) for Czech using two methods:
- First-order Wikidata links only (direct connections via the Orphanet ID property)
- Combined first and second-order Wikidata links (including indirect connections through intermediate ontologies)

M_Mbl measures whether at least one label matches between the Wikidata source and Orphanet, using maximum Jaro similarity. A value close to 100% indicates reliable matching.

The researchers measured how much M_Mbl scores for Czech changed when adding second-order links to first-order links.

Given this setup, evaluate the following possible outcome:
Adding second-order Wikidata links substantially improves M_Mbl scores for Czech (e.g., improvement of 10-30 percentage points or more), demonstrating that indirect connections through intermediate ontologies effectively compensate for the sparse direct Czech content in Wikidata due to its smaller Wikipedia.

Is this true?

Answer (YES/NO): NO